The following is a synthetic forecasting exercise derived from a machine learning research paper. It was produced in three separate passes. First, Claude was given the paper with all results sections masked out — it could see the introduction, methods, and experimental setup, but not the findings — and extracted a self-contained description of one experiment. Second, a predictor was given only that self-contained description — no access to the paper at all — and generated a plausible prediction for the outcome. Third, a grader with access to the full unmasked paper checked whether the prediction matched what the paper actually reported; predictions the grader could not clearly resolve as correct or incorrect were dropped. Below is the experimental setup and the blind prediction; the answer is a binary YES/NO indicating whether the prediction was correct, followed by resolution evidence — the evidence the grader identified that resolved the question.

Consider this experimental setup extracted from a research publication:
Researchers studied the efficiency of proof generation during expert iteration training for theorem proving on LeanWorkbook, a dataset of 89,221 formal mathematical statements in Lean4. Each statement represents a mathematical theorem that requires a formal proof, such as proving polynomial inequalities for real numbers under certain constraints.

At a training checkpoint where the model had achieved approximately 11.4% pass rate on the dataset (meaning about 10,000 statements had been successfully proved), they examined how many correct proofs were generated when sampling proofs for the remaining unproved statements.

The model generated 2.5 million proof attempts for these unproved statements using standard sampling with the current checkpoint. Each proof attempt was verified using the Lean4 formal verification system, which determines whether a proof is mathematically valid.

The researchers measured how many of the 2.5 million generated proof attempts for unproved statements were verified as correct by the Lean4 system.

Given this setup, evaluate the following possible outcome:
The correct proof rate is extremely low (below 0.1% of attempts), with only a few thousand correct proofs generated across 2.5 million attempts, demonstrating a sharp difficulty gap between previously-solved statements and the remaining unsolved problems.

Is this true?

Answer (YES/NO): NO